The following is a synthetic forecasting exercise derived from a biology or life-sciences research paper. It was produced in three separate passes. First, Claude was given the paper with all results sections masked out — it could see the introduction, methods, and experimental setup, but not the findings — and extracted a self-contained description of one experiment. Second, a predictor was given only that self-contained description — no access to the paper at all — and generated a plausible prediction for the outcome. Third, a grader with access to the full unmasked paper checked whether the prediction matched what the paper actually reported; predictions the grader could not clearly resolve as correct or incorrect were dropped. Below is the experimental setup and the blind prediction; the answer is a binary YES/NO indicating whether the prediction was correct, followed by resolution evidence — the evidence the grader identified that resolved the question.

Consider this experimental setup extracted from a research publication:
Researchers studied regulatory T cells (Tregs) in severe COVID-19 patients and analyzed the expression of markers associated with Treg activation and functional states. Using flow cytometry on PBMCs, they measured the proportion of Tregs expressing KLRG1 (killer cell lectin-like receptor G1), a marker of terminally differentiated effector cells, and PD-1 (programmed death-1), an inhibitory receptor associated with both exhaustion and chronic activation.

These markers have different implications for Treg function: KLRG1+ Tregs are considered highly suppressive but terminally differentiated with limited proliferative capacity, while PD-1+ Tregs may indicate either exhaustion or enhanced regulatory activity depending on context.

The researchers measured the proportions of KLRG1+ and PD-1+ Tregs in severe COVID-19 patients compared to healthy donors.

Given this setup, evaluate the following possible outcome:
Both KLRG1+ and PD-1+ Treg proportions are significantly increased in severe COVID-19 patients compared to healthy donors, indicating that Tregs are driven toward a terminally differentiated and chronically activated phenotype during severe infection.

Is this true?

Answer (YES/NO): YES